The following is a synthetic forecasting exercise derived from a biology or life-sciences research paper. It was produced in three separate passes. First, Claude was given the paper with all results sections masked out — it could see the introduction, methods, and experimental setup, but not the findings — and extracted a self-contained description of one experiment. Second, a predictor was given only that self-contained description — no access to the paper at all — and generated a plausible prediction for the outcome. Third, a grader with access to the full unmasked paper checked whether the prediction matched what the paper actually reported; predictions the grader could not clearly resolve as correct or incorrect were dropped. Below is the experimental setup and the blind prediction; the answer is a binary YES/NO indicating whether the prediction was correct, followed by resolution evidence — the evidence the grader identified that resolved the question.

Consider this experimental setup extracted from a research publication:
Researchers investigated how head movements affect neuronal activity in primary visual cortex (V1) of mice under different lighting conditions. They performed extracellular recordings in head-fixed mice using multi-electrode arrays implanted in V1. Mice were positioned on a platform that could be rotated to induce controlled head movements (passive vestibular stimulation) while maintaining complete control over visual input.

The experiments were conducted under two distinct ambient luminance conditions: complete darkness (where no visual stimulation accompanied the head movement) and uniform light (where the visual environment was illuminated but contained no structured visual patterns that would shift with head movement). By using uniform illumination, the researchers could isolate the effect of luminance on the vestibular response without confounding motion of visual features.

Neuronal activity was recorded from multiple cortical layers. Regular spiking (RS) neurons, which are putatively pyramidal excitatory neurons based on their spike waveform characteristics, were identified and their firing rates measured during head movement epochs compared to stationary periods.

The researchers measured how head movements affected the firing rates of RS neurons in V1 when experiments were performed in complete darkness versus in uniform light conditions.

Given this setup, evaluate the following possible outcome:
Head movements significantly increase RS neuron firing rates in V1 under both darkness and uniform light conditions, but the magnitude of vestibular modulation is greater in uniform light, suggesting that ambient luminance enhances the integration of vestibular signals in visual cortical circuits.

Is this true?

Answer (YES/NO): NO